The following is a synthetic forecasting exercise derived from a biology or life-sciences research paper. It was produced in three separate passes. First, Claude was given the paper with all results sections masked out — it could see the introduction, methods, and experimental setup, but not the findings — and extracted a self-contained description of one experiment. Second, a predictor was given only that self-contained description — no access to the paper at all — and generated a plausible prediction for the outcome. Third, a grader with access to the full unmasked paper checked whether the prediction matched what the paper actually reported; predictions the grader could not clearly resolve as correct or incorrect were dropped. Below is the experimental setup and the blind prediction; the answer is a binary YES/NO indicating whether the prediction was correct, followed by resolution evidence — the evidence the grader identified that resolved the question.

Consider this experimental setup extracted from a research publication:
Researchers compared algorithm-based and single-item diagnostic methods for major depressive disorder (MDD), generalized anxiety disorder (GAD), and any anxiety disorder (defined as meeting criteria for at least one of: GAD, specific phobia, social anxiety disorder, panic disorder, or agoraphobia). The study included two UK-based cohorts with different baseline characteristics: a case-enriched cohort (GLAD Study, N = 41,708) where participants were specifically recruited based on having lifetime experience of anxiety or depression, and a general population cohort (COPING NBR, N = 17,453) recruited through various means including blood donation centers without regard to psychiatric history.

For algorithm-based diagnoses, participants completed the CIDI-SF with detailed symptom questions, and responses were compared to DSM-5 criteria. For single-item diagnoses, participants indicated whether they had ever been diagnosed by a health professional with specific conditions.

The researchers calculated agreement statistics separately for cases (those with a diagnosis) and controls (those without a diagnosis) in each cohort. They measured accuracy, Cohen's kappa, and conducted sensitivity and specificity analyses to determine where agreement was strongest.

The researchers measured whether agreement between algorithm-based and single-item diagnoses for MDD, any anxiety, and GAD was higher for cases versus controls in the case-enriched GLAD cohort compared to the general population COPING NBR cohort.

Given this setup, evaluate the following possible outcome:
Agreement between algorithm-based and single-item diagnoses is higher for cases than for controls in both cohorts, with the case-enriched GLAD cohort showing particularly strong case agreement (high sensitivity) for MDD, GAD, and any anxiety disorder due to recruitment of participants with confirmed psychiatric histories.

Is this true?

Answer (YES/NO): NO